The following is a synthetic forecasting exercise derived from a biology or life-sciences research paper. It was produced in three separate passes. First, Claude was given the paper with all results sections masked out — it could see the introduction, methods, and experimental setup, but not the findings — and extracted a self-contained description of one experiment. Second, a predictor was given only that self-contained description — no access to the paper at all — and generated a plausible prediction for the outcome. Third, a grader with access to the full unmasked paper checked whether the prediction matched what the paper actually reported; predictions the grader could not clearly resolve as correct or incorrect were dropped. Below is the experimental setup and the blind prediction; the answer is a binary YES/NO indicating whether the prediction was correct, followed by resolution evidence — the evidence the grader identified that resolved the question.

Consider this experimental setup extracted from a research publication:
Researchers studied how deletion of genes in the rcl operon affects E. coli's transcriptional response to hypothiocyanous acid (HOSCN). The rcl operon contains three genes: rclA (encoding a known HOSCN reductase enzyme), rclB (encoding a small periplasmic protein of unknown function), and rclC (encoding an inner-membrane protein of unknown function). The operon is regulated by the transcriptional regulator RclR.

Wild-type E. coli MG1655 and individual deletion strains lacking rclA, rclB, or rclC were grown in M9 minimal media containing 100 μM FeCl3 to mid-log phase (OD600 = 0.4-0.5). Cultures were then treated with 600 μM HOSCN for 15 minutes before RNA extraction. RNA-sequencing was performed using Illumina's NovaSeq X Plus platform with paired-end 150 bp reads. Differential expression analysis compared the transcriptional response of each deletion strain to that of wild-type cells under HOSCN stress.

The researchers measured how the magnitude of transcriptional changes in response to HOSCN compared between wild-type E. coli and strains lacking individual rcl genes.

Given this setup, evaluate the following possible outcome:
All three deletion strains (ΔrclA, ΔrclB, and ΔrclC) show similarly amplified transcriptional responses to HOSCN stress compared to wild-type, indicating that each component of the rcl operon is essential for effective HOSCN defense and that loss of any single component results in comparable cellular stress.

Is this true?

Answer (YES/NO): YES